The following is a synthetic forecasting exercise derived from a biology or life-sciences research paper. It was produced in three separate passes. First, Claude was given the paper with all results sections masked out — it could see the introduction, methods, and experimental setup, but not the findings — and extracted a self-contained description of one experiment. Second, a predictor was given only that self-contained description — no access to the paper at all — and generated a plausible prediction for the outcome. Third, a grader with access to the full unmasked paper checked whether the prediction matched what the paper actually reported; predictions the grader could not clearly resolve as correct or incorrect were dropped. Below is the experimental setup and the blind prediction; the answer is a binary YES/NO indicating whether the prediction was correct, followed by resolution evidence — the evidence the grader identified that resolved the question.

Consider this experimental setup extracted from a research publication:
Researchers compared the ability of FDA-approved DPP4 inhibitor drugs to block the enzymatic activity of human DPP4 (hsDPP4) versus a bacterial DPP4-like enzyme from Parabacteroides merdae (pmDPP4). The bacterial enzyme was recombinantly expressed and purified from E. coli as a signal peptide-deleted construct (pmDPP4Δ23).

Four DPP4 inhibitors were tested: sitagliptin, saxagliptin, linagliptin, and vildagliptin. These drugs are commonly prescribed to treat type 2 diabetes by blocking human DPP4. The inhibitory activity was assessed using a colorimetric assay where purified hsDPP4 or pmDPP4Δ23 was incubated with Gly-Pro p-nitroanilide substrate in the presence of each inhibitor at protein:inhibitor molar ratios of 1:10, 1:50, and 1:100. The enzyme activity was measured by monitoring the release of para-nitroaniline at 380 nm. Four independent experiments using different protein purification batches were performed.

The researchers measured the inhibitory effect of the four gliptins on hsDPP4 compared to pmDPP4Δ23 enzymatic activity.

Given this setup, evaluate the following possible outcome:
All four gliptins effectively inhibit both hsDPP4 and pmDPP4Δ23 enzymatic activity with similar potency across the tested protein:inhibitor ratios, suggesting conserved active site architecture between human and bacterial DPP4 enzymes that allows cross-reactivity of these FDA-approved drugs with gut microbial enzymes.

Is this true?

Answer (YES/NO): NO